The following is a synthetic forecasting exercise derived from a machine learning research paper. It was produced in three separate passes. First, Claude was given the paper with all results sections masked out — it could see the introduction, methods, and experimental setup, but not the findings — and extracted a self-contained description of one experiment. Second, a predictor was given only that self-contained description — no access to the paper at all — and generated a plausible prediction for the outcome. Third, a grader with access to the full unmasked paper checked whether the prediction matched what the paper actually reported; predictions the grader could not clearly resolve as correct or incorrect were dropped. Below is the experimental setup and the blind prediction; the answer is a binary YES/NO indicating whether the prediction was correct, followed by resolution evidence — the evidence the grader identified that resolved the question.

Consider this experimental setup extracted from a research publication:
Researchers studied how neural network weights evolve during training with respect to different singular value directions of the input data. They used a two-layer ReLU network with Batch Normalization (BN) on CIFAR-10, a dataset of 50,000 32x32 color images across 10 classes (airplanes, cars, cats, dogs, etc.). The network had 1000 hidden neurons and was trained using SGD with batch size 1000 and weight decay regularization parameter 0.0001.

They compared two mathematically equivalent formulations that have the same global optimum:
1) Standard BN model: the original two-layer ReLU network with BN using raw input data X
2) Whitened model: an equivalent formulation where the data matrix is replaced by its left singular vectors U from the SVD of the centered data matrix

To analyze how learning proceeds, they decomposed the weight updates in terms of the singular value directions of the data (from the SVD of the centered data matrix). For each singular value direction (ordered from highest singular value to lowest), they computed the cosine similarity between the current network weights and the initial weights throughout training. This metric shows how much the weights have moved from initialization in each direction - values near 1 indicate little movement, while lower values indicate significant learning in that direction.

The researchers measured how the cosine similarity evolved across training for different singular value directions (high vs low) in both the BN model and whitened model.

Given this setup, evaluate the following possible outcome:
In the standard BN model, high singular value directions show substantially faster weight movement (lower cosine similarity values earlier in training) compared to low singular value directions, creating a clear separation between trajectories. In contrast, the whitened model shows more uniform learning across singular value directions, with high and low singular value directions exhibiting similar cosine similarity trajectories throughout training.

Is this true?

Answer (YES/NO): YES